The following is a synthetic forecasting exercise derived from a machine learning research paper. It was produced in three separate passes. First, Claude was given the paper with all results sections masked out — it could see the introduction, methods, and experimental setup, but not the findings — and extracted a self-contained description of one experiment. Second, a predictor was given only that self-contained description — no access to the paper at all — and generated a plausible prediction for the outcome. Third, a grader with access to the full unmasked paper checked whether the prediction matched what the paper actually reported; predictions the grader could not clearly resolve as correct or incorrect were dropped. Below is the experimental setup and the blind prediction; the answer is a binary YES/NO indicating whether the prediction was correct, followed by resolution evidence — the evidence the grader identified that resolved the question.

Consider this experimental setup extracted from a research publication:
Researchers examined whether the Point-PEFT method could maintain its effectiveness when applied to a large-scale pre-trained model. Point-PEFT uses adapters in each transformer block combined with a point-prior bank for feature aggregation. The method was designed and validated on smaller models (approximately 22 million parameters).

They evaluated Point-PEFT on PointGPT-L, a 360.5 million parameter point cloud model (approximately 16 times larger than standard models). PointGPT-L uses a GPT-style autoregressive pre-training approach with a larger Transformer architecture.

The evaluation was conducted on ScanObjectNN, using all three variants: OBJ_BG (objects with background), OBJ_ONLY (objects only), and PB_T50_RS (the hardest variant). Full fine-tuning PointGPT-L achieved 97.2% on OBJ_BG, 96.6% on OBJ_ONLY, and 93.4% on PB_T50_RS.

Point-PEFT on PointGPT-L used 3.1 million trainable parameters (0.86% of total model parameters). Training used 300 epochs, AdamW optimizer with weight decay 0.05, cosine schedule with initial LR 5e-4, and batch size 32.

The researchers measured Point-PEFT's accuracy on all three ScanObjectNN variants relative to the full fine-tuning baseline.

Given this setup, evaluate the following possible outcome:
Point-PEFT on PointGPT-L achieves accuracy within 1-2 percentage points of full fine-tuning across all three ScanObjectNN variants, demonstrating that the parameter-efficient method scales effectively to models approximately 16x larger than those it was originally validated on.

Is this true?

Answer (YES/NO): NO